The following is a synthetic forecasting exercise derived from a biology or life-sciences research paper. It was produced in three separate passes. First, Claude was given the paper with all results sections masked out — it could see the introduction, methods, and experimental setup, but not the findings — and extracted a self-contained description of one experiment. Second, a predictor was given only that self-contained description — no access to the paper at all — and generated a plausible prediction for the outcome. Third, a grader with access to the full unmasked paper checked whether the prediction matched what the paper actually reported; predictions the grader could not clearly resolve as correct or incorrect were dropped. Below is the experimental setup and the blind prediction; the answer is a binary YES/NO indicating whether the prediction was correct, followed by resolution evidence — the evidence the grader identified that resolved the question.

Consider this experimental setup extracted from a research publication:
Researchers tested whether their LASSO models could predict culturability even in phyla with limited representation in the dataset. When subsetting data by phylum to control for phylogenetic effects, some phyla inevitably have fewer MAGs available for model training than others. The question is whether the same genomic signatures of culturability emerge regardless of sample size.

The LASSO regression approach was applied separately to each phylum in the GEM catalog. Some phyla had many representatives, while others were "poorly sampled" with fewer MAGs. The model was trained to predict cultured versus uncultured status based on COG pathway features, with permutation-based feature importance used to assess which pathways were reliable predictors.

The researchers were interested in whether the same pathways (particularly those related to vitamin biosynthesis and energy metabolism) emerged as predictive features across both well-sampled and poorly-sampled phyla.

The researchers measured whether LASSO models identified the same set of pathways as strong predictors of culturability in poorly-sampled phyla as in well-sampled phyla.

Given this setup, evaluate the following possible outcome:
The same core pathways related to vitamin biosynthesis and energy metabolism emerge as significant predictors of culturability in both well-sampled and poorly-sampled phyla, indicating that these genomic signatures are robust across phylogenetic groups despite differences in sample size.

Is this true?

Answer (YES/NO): YES